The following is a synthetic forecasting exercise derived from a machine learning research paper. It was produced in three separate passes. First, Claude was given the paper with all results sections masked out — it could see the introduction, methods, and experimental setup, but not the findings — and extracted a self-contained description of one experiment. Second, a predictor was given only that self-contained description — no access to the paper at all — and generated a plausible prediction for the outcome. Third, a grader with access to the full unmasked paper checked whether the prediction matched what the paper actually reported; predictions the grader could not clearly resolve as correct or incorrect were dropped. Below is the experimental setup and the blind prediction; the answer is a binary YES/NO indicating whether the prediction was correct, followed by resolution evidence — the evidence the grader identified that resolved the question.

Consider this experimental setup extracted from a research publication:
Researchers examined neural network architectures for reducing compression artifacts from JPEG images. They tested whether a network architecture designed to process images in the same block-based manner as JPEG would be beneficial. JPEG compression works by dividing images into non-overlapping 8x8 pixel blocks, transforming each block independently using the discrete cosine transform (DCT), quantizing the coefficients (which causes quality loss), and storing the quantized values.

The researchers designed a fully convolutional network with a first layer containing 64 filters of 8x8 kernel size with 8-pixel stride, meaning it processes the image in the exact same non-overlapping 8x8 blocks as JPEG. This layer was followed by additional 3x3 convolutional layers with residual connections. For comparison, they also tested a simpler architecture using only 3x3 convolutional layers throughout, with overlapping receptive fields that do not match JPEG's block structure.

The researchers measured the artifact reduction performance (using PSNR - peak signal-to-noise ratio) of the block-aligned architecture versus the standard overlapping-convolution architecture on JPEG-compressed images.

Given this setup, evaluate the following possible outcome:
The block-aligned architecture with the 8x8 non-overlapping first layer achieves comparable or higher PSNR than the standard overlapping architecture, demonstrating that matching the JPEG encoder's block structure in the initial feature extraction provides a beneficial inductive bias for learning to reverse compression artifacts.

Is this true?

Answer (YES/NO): YES